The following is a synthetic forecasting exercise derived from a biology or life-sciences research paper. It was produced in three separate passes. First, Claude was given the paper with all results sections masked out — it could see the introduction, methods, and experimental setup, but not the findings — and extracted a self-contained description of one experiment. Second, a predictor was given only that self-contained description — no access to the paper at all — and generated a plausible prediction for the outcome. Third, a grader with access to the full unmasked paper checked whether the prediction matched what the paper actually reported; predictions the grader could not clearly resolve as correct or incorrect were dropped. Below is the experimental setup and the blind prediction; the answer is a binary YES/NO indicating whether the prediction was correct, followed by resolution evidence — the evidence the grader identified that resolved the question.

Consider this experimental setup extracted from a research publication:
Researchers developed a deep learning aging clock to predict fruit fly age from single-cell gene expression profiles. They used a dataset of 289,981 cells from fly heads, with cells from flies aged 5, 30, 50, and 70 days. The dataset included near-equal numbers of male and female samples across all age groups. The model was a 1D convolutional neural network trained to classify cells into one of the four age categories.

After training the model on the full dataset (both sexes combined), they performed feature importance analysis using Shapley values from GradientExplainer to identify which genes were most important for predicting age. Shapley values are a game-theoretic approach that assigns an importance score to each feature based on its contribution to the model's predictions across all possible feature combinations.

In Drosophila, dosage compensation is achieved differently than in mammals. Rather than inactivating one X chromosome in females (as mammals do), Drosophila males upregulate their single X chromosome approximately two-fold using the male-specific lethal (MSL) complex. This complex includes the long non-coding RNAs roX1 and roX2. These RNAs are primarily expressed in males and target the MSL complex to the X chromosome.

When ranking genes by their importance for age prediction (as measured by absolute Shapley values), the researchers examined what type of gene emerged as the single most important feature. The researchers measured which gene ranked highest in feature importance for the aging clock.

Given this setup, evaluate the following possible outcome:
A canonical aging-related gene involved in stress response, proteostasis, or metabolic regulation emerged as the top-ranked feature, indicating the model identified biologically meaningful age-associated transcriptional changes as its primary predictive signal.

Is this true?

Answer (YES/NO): NO